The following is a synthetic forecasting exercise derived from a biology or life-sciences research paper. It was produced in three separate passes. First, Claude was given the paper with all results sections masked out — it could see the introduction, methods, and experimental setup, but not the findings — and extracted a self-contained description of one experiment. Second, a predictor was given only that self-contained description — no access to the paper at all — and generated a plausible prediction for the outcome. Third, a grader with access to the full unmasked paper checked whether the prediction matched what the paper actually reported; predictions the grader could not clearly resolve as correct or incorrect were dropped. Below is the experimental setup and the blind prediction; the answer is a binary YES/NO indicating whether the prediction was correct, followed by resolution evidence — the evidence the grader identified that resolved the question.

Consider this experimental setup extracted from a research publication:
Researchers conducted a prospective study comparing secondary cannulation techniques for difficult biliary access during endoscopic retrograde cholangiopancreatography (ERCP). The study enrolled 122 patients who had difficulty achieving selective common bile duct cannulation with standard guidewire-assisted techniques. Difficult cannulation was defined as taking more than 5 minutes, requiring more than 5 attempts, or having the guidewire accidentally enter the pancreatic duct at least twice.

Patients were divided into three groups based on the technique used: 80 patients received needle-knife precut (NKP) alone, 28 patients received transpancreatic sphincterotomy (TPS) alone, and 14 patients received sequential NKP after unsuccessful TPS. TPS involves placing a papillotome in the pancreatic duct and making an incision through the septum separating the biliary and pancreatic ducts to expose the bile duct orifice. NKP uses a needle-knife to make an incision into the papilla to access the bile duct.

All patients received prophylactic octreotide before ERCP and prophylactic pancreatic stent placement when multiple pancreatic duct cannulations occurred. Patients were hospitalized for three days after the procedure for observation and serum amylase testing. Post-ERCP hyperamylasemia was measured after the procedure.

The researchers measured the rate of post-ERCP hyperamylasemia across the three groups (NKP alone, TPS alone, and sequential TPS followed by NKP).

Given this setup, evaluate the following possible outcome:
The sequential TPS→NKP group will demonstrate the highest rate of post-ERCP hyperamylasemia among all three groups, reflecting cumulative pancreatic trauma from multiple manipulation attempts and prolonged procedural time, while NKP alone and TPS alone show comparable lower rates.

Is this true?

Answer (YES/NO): NO